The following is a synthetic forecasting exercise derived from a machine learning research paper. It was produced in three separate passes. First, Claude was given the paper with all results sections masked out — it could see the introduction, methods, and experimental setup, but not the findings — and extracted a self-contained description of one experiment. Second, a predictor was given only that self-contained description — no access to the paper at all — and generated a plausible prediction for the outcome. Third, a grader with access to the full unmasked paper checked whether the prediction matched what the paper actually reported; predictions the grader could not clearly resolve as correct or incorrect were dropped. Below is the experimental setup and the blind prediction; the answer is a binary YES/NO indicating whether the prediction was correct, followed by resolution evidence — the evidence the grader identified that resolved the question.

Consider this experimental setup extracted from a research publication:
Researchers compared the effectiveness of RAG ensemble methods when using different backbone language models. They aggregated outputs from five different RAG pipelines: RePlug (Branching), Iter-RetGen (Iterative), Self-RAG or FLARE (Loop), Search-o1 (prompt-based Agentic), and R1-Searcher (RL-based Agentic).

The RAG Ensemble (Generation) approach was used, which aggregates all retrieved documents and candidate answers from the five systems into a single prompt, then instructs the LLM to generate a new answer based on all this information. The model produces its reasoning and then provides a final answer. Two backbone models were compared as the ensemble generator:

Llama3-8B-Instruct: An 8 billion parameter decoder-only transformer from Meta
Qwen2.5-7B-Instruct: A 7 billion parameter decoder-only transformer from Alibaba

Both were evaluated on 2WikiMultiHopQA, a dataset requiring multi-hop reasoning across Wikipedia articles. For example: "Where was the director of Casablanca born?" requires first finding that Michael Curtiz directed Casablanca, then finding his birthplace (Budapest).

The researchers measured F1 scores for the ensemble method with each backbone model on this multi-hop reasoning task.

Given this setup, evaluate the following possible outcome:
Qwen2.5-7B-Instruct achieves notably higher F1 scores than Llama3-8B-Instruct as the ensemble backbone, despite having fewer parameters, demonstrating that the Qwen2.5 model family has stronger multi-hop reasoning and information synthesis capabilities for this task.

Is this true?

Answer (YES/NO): YES